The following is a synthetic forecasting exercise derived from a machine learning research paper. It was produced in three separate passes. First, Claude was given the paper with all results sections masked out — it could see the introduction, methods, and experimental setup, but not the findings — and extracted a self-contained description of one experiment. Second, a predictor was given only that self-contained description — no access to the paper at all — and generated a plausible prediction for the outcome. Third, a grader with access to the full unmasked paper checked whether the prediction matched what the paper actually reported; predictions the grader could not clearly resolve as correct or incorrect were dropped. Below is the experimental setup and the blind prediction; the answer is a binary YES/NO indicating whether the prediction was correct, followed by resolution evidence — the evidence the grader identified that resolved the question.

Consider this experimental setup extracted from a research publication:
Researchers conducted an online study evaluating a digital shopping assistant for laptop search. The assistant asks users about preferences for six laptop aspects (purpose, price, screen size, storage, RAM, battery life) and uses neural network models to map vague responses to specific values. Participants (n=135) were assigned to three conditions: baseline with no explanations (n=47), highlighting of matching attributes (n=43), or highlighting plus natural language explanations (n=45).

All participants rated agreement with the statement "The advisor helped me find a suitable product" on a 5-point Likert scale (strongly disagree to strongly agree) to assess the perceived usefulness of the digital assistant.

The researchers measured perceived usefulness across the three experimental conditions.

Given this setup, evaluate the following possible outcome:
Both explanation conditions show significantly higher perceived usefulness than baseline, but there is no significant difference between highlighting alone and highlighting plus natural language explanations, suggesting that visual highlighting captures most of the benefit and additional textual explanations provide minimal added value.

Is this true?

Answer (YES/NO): NO